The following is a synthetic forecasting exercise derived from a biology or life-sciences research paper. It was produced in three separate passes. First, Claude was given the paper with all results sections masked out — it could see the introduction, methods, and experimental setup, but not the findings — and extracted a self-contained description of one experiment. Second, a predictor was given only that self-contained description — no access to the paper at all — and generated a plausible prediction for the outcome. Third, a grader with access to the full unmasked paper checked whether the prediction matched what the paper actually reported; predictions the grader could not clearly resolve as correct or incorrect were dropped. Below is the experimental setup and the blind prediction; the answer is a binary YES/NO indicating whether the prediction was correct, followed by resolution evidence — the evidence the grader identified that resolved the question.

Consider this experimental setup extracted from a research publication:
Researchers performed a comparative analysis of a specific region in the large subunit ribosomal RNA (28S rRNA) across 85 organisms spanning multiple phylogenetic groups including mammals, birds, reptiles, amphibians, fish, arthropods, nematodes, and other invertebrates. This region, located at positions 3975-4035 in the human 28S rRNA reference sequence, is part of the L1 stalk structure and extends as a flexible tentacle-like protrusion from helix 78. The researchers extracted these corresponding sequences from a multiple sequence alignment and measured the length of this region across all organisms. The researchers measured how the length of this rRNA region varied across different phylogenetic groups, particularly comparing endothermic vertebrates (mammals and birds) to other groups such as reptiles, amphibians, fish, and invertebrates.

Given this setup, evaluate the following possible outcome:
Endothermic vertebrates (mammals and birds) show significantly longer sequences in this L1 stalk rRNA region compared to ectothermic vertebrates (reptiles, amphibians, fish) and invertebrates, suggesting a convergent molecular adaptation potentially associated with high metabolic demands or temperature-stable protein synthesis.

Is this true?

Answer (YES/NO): YES